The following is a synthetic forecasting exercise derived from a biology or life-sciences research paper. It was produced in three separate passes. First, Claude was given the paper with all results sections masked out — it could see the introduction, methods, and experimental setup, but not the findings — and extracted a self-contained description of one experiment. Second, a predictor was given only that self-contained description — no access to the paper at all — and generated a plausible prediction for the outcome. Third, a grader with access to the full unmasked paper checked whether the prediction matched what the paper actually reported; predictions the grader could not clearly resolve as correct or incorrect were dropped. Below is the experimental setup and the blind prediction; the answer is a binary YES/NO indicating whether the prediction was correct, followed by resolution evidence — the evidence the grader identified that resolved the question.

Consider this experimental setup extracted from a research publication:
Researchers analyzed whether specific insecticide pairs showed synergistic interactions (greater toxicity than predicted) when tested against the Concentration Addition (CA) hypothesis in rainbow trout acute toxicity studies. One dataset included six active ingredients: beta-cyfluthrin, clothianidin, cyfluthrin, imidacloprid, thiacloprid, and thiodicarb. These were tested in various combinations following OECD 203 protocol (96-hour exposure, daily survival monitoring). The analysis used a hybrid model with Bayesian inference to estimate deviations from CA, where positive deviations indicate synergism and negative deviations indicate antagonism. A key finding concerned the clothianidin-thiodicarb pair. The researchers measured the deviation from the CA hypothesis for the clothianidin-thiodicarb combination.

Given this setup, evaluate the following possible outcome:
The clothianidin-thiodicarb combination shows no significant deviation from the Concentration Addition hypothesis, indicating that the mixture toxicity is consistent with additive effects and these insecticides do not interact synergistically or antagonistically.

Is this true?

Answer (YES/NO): NO